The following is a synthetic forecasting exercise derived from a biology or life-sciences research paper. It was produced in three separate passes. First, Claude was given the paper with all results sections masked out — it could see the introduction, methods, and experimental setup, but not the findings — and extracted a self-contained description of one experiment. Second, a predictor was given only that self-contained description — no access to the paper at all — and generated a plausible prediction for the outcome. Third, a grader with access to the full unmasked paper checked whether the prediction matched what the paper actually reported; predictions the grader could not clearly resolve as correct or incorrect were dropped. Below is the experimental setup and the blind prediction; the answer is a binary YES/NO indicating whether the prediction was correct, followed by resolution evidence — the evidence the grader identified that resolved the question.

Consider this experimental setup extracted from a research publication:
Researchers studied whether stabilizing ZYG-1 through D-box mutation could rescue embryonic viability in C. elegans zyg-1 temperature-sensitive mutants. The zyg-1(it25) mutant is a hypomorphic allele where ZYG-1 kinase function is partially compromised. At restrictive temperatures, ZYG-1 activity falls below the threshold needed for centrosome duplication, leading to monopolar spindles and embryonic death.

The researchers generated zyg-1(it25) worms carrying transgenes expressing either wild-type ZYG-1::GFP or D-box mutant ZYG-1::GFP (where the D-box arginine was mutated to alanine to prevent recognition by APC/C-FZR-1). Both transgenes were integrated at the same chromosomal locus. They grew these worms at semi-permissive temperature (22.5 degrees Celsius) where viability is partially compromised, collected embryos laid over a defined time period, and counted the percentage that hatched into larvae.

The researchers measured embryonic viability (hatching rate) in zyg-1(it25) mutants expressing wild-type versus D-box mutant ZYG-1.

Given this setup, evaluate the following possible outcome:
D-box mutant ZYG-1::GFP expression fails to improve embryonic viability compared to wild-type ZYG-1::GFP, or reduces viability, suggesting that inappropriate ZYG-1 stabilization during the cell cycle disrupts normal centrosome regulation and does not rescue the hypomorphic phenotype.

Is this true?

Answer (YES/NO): NO